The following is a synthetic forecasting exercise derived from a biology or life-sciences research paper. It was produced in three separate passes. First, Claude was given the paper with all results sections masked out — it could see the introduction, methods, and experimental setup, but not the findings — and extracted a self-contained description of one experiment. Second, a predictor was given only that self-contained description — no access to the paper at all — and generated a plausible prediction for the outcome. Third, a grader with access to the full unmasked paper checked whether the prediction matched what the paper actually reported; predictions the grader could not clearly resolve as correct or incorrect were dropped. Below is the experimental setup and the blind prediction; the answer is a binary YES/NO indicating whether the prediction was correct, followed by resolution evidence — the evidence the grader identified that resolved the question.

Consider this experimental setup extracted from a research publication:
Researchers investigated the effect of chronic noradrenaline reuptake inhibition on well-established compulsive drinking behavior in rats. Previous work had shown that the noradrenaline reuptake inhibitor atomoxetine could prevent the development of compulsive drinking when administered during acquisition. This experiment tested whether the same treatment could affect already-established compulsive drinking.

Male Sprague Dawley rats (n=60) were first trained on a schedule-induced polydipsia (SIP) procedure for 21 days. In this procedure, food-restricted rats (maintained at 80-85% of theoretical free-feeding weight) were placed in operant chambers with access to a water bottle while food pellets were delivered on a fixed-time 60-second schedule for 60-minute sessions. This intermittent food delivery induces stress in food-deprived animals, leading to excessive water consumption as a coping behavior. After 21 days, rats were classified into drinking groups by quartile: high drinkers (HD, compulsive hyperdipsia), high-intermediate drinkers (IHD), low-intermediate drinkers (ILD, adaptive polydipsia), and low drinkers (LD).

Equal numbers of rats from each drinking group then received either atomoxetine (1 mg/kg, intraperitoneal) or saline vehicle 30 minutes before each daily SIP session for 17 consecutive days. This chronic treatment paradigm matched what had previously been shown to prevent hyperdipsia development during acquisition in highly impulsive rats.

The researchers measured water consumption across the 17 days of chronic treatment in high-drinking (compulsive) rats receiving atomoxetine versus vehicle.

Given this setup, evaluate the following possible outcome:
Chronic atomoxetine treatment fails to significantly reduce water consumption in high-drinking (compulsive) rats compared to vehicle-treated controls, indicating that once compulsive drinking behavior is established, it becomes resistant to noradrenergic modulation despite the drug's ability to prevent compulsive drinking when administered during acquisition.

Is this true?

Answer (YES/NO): NO